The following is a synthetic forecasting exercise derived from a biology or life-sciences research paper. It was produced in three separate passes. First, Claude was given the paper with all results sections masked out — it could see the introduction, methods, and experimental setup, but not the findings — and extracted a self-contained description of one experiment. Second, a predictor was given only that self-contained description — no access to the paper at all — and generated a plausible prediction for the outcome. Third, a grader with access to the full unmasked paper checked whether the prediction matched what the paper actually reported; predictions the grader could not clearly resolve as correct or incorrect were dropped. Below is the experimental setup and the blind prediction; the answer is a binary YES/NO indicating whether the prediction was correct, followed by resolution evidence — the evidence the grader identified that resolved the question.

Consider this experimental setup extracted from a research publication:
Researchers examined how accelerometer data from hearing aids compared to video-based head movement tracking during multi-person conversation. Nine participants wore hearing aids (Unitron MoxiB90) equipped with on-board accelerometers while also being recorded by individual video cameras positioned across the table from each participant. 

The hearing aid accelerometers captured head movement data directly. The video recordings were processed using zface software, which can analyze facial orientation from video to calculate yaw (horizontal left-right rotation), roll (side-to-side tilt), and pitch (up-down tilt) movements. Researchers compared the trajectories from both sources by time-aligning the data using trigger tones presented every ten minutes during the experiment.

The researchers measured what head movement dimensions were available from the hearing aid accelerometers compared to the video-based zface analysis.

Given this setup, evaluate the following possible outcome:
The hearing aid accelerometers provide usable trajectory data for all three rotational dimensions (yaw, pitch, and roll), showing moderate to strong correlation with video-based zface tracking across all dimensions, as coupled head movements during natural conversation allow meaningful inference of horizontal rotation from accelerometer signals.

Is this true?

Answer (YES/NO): NO